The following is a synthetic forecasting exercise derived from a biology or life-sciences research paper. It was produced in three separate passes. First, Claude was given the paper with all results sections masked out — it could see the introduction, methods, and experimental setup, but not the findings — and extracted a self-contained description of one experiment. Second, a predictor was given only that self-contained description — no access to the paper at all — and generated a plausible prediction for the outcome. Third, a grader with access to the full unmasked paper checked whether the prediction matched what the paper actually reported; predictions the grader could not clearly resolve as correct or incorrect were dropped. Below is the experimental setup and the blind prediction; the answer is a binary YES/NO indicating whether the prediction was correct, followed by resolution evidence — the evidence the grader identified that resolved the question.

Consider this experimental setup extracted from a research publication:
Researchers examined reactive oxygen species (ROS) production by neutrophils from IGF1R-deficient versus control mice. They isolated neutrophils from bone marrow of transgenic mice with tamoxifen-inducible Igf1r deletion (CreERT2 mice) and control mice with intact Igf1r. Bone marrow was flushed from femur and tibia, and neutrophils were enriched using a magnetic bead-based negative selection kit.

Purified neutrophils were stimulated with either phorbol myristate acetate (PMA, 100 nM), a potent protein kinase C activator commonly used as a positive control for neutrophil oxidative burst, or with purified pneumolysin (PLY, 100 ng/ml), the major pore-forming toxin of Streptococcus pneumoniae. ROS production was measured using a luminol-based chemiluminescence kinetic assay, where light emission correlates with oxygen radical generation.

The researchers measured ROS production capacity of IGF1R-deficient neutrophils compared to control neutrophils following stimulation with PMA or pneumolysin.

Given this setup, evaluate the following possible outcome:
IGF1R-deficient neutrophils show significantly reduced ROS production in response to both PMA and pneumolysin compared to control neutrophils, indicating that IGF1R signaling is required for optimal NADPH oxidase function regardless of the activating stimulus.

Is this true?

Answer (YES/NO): NO